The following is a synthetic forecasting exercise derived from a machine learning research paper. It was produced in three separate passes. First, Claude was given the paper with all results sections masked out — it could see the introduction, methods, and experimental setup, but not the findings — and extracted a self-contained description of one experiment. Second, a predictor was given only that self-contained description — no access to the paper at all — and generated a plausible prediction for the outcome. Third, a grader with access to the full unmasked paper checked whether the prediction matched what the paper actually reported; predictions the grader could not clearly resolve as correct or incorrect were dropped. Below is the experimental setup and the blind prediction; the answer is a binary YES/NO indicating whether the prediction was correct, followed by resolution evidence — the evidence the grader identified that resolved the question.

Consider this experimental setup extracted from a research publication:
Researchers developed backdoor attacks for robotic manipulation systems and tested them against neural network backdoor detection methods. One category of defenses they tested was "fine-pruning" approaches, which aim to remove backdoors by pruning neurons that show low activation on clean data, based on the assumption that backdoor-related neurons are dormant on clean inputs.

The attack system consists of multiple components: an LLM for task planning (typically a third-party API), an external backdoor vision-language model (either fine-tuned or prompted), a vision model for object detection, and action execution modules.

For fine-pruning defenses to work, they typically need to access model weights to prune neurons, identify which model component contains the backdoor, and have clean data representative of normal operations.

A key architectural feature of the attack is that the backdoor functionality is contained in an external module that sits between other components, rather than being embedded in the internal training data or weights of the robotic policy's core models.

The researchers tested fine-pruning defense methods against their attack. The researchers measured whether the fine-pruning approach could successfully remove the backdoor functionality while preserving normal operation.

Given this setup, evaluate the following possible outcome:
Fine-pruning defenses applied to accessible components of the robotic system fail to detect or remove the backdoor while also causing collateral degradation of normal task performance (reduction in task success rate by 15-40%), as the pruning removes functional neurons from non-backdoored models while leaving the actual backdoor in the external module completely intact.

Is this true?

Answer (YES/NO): NO